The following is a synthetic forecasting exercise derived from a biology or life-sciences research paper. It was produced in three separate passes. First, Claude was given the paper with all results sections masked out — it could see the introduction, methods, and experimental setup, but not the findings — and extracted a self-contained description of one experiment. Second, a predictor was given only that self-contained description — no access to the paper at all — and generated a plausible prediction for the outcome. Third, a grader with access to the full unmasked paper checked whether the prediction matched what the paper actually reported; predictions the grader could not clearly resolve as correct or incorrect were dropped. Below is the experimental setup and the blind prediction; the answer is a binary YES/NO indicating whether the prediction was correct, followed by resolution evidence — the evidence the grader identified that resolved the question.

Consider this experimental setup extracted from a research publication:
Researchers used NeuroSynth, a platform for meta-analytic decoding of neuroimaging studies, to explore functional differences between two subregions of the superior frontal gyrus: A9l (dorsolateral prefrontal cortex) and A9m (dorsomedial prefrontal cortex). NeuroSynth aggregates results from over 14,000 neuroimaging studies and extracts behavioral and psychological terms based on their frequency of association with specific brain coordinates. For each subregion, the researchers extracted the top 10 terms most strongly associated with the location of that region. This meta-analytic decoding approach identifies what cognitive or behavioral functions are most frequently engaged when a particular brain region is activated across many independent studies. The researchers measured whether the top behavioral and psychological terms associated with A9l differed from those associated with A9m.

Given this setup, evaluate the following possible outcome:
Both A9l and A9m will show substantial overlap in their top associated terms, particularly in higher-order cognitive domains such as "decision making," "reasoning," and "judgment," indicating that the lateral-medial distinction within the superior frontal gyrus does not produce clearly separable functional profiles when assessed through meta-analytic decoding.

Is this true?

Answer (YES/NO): NO